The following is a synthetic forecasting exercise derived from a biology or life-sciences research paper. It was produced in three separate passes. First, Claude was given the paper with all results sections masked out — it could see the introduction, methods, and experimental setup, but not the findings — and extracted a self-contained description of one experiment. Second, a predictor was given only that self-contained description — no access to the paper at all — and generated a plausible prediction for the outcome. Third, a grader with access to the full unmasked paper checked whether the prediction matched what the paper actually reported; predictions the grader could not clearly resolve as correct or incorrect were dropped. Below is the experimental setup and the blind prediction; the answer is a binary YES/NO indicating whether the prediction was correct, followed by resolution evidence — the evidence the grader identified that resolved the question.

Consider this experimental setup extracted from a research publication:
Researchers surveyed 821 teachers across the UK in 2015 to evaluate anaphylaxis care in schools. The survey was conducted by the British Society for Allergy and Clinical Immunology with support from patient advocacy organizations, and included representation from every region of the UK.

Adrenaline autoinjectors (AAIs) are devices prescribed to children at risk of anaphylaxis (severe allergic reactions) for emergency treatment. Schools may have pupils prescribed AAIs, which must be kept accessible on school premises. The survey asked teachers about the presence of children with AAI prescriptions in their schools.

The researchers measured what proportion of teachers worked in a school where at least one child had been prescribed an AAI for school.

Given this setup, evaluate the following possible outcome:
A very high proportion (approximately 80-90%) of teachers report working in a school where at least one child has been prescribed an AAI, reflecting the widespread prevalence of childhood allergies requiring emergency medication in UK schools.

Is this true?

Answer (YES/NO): NO